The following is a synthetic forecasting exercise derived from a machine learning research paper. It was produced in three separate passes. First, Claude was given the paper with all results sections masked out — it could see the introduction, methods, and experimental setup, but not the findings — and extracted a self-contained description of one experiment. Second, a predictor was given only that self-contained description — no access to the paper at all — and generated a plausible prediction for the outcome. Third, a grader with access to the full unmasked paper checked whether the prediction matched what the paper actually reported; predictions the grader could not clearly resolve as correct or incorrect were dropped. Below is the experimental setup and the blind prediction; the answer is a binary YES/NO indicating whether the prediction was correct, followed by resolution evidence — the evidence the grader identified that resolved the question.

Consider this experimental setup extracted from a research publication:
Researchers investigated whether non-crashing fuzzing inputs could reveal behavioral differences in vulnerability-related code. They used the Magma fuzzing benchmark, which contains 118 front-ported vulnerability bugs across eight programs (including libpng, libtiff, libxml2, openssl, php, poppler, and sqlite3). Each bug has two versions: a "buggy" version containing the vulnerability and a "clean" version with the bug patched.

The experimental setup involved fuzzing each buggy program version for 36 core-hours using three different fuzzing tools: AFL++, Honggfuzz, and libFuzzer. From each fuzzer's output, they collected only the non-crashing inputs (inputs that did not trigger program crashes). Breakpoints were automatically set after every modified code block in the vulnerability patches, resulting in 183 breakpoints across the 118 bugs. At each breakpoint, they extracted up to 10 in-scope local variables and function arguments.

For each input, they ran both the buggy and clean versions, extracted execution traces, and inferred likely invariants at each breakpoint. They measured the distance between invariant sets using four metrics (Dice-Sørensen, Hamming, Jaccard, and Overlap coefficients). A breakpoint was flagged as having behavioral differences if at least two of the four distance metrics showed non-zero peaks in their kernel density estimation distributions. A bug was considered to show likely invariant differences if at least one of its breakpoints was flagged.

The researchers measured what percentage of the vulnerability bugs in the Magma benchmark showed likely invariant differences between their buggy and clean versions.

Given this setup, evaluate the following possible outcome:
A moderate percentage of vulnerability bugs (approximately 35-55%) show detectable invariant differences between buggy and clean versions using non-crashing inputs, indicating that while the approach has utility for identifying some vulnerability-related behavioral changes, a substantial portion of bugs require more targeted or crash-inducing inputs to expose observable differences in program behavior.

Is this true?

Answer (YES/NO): NO